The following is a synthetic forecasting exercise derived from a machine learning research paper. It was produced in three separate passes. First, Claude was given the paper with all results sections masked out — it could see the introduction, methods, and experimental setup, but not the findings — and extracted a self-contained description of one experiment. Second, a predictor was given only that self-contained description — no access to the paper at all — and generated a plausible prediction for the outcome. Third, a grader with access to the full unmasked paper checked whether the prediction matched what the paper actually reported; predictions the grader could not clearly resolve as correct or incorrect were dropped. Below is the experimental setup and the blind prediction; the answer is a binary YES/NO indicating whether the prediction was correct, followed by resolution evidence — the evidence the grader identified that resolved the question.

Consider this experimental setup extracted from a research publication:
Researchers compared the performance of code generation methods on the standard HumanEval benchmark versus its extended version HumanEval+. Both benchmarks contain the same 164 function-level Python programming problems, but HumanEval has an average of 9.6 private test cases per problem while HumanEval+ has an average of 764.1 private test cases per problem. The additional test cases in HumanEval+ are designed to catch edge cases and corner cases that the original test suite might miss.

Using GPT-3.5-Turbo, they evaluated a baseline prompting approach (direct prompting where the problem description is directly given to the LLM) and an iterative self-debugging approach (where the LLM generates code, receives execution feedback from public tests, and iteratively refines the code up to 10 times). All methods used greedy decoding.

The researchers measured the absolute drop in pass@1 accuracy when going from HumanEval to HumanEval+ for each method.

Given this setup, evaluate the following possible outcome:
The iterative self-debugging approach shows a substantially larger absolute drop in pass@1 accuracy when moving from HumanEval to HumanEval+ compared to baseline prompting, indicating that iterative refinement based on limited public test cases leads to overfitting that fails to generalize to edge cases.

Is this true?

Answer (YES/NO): NO